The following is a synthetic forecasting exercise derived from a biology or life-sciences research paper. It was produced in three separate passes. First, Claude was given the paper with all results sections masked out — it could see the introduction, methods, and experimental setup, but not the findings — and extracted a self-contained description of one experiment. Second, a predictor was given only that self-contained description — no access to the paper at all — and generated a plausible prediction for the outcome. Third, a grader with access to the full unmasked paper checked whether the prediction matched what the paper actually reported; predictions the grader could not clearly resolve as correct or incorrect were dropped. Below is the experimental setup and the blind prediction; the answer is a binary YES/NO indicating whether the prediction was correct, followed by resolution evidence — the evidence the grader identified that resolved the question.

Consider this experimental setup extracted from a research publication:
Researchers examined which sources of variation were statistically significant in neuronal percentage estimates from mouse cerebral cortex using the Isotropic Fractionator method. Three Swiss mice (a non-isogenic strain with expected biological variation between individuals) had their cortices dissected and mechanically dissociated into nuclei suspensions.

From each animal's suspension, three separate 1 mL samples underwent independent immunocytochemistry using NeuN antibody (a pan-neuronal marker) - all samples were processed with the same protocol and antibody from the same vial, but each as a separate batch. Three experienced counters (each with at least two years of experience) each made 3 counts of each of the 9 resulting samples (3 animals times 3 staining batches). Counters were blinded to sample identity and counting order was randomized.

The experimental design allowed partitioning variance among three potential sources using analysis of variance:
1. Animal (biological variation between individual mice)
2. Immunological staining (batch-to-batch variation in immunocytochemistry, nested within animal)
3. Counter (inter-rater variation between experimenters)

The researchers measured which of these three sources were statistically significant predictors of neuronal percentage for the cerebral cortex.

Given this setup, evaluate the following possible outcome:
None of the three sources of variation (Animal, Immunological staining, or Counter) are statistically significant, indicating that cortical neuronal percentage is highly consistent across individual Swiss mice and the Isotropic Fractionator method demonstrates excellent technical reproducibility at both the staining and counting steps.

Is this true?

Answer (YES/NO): NO